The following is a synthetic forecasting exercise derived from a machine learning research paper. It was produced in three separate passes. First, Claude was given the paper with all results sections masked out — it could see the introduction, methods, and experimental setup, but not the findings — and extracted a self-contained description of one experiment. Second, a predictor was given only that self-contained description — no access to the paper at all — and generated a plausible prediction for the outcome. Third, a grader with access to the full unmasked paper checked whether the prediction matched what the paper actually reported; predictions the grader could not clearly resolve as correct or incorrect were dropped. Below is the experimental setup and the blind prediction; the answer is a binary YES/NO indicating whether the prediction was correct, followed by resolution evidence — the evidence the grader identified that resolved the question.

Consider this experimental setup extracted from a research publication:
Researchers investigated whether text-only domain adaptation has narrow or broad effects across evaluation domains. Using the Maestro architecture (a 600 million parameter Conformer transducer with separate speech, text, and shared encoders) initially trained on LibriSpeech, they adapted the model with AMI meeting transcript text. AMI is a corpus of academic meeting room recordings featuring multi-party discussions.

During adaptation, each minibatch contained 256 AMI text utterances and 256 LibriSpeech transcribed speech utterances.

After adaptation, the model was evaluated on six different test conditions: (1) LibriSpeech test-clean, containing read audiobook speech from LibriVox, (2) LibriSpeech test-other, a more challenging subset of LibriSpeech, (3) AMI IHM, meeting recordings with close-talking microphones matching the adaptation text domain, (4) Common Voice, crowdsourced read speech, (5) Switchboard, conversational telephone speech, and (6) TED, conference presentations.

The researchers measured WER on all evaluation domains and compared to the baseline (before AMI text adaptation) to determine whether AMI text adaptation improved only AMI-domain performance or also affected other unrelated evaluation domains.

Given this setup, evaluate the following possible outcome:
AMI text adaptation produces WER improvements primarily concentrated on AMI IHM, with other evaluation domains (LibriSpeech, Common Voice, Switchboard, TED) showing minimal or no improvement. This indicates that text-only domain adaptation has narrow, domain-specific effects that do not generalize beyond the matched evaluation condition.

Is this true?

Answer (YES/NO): NO